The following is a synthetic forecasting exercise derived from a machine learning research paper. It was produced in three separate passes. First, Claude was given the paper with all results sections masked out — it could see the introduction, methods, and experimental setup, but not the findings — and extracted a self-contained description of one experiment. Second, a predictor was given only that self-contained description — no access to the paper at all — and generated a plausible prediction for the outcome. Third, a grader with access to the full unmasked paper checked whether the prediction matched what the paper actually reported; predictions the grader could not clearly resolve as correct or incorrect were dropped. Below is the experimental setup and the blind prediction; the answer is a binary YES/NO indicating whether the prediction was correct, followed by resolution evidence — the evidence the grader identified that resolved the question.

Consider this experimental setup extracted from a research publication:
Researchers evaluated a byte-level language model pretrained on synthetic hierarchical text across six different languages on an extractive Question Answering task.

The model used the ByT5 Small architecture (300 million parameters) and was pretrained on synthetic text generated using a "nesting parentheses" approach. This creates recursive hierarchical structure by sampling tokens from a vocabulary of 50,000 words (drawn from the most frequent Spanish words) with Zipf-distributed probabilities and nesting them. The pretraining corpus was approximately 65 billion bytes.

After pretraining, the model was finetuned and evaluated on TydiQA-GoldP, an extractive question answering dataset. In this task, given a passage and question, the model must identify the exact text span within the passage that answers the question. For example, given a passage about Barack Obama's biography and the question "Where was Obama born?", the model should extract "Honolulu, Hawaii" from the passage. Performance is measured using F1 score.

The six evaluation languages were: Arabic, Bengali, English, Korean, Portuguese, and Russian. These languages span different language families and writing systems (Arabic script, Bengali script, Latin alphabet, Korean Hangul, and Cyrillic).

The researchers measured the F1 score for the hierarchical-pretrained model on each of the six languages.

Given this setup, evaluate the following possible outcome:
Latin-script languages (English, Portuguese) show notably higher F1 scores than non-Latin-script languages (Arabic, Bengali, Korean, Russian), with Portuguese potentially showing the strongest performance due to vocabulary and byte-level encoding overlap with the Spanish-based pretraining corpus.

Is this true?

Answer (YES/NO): NO